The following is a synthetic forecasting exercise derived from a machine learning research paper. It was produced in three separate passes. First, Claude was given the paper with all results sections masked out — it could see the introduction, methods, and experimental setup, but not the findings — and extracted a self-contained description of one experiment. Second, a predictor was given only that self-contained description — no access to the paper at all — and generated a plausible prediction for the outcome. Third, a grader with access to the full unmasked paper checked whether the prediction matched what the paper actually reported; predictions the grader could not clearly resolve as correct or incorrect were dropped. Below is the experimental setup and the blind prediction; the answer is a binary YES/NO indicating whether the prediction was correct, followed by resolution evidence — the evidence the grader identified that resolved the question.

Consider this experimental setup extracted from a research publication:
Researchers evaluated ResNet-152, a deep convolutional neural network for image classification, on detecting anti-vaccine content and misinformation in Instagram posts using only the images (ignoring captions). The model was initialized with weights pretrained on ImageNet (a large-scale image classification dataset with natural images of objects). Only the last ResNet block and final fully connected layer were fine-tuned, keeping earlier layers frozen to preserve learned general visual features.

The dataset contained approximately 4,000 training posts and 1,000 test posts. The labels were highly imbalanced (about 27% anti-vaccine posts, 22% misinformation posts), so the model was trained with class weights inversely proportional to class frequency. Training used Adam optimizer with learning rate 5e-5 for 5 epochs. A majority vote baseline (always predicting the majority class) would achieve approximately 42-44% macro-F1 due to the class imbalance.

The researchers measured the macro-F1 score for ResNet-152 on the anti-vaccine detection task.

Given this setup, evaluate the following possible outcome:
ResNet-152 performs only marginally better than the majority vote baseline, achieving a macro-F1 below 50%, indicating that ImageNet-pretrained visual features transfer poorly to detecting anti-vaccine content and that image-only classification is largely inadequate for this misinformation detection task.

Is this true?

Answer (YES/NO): NO